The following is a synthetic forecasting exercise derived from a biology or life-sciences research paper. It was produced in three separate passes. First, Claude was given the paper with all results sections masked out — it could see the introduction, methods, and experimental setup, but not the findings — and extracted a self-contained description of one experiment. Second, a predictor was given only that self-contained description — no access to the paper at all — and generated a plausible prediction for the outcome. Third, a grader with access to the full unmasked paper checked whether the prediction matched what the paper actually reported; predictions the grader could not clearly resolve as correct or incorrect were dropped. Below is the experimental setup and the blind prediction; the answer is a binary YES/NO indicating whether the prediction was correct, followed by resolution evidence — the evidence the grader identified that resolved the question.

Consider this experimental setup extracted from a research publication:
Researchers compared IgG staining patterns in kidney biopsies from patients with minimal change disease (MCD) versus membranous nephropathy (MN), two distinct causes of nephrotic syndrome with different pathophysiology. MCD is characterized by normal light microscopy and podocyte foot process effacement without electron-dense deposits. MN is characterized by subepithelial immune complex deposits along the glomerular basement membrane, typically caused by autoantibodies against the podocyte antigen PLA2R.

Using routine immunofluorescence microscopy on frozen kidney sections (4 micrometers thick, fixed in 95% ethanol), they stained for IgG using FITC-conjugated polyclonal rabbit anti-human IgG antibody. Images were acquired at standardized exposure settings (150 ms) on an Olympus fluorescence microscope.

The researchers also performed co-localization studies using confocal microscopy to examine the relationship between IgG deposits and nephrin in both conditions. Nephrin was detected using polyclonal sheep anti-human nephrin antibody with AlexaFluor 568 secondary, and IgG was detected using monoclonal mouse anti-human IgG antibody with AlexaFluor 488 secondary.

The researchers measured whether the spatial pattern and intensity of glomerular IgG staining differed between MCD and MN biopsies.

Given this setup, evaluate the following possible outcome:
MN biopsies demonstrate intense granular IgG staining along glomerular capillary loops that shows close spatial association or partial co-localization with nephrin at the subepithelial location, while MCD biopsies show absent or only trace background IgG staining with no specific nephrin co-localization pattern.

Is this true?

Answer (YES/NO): NO